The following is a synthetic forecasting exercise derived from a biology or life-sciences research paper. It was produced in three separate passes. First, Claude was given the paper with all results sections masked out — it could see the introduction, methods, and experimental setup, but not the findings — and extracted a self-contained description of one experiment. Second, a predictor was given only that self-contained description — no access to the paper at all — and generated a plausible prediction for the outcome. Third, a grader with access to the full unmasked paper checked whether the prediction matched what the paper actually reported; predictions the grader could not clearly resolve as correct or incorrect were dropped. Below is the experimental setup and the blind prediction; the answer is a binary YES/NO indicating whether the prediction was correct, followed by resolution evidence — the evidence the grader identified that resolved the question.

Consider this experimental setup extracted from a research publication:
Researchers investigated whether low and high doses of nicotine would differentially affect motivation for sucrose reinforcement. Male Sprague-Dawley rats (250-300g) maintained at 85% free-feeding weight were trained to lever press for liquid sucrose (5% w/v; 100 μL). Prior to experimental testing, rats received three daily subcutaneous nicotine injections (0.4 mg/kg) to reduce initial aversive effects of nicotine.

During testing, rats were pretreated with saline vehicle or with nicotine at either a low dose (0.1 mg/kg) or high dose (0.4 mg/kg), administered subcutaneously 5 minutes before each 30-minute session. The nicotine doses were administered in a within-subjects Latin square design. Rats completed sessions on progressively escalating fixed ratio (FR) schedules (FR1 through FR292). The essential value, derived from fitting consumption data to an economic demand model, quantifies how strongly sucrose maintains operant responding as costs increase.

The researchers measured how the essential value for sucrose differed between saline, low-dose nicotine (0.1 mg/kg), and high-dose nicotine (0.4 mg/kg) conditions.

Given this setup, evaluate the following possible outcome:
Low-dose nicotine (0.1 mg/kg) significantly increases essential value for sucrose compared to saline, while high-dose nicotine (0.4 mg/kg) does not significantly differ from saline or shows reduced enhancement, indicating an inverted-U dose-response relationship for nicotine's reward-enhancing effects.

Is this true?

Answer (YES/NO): NO